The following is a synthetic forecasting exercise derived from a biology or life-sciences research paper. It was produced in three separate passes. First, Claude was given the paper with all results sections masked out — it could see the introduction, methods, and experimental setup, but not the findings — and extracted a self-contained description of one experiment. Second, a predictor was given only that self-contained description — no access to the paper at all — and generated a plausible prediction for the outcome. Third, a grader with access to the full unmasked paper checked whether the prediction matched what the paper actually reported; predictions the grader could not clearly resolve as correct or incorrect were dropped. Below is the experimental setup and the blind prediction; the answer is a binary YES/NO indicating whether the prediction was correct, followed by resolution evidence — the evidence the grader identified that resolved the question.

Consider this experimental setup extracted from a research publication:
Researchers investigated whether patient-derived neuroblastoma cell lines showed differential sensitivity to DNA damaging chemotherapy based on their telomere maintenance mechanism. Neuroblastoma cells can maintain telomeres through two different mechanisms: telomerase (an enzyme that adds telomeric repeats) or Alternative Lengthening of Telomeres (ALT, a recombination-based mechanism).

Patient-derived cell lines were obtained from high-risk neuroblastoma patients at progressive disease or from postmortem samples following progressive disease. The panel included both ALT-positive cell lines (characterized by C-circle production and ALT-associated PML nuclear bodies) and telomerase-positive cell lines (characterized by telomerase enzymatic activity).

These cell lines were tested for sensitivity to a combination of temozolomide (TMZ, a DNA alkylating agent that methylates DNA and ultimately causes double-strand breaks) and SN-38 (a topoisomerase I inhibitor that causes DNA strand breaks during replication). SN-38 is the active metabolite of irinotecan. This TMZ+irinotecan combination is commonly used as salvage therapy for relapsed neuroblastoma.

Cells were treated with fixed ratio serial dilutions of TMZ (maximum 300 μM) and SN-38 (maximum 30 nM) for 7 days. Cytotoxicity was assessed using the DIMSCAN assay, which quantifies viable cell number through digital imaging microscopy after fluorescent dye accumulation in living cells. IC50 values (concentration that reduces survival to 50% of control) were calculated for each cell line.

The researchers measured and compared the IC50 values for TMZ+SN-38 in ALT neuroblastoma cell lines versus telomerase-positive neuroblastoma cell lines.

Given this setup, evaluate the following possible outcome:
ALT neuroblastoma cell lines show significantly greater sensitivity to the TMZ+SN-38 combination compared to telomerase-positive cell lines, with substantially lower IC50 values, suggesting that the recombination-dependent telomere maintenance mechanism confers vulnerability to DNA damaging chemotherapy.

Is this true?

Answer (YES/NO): NO